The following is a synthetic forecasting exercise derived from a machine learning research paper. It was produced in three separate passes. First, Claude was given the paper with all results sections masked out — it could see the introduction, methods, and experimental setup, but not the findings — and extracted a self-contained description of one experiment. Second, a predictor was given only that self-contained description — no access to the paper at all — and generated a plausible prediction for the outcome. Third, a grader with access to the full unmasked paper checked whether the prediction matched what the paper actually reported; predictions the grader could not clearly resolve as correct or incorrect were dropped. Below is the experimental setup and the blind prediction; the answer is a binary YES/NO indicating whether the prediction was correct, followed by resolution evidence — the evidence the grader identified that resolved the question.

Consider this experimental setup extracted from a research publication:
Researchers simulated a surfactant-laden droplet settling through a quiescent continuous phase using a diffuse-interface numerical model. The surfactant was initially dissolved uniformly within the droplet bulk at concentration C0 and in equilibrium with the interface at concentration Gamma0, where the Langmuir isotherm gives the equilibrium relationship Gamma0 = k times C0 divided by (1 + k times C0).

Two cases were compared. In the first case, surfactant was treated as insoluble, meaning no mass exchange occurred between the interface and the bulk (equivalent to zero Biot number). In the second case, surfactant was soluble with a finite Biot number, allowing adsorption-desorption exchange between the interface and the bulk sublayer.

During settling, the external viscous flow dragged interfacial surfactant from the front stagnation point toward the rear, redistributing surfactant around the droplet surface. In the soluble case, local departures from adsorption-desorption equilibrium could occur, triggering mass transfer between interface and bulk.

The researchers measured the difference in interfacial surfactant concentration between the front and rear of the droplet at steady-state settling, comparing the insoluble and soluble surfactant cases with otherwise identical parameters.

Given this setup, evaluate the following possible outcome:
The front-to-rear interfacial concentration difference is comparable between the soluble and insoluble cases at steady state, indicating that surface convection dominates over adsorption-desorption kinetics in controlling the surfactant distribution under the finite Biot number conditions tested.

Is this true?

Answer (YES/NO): NO